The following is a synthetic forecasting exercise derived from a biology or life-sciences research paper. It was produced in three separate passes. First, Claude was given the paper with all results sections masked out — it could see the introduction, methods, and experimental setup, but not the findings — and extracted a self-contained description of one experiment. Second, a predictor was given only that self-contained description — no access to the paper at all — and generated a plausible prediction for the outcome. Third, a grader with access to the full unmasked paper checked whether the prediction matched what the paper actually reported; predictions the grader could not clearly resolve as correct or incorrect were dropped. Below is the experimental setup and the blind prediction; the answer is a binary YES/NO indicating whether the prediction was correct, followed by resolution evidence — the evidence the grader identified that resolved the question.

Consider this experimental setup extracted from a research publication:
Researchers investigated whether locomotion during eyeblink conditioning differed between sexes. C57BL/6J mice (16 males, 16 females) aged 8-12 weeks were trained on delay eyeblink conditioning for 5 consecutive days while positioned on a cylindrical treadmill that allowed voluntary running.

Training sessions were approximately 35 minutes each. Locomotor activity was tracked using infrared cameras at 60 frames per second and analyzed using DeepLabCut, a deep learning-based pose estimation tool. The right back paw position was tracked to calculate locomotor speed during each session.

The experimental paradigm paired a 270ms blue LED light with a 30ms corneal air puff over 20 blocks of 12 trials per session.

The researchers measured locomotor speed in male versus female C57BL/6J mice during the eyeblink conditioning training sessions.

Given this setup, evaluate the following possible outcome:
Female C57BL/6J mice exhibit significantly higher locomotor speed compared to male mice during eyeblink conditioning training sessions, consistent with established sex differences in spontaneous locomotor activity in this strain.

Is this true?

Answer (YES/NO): YES